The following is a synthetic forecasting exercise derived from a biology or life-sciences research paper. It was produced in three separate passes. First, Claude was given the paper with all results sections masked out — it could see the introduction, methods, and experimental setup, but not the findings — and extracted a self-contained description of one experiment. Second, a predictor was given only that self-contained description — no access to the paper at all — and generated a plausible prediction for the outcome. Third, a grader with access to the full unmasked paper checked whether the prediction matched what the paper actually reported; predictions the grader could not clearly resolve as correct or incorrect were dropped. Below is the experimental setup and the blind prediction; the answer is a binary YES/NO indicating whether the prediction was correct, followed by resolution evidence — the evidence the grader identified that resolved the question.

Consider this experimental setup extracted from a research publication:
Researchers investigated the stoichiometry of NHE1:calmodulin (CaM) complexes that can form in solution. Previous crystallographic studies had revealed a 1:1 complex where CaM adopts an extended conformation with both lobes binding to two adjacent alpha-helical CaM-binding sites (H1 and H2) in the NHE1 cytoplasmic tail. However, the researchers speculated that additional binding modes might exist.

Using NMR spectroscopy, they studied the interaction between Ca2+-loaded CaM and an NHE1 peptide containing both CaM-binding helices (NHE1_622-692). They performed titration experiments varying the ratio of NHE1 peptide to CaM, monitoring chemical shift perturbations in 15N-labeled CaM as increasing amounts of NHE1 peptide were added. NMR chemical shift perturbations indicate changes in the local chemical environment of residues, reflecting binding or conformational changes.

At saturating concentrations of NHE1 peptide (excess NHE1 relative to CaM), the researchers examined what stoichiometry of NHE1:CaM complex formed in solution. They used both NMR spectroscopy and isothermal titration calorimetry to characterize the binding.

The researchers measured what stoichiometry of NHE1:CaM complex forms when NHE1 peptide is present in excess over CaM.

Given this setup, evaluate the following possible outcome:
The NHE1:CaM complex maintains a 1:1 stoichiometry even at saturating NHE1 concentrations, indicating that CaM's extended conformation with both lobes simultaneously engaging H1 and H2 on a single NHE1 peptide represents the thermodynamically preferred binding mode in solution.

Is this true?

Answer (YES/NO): NO